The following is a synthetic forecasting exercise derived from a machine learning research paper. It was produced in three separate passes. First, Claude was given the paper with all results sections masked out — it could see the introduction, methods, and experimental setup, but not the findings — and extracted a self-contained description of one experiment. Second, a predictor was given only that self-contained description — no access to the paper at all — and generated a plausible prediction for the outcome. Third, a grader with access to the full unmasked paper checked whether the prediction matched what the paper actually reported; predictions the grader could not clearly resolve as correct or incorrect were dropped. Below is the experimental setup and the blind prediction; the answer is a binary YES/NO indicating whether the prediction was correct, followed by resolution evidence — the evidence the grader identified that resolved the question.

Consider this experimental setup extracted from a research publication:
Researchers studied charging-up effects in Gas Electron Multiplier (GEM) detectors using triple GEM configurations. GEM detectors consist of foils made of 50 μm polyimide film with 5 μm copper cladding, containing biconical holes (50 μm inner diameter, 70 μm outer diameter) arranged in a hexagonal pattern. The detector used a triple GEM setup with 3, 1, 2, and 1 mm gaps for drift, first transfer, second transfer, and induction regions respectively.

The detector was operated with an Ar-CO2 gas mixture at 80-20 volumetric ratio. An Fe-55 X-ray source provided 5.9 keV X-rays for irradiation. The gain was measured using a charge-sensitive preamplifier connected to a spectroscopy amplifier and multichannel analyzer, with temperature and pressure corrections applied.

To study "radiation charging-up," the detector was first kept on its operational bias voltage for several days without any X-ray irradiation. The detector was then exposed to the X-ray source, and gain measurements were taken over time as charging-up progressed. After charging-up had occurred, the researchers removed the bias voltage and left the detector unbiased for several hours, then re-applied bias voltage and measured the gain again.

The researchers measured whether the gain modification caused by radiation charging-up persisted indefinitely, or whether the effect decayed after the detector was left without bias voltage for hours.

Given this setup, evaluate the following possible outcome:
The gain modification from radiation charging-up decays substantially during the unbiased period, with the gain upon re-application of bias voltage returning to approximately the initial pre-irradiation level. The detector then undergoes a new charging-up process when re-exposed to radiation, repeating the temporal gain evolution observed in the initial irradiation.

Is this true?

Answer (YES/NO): YES